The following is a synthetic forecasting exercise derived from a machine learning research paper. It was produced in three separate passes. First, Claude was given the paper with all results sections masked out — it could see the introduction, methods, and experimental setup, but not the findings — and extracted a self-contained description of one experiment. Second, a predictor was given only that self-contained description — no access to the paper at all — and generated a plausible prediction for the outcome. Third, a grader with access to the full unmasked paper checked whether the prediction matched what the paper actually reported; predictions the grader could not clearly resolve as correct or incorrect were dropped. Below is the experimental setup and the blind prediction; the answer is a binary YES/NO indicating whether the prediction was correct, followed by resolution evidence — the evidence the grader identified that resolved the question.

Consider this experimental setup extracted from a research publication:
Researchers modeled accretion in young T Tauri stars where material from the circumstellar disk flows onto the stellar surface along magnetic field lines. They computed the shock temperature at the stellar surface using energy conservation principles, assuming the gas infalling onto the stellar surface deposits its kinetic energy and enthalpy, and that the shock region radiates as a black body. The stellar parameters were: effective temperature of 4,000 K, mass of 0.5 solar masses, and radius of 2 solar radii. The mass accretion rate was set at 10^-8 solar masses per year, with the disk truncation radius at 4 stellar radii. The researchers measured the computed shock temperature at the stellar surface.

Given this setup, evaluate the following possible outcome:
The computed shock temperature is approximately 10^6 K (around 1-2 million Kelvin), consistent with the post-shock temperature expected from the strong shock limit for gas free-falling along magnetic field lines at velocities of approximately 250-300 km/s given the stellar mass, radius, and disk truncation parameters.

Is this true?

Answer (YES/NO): NO